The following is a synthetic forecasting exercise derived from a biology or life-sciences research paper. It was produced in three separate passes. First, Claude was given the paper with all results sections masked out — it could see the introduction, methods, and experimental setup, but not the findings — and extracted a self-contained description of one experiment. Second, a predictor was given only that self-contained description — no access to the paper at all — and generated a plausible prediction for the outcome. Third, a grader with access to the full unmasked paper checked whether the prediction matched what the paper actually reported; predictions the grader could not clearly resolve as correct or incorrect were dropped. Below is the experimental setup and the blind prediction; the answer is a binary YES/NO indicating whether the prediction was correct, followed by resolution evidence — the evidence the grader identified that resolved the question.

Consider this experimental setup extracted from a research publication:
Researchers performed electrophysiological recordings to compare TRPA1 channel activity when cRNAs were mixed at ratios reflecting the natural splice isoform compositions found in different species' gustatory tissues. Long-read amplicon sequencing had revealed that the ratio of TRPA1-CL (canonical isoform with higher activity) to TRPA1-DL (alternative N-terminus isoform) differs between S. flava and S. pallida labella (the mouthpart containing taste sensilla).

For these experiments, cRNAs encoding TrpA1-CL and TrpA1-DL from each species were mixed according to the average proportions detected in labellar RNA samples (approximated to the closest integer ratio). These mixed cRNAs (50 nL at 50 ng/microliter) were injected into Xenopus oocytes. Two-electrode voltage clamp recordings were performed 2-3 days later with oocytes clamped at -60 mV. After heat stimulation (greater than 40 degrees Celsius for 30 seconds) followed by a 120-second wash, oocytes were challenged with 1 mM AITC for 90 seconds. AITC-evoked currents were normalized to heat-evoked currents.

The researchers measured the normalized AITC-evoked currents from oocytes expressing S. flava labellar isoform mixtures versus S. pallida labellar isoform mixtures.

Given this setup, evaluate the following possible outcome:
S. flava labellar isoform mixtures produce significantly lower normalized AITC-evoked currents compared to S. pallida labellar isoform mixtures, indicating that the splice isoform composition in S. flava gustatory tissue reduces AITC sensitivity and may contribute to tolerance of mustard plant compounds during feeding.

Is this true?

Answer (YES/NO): YES